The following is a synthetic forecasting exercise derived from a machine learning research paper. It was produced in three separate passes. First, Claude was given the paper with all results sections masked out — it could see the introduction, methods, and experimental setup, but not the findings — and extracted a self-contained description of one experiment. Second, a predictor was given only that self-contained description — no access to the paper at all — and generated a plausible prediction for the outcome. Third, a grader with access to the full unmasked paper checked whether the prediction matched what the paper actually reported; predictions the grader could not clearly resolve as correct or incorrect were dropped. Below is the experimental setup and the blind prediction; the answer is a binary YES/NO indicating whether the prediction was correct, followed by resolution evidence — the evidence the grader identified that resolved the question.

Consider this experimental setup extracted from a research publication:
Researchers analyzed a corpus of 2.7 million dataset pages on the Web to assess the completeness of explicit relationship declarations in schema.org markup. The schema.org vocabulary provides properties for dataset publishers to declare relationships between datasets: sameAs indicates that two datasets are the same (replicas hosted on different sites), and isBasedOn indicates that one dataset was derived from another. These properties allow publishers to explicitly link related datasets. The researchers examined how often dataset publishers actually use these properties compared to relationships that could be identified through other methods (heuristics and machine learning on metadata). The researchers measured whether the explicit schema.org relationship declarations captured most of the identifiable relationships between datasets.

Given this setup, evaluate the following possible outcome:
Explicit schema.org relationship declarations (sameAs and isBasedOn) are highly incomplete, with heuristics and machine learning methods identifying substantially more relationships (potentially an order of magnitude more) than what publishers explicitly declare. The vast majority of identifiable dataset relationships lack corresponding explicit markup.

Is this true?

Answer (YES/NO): YES